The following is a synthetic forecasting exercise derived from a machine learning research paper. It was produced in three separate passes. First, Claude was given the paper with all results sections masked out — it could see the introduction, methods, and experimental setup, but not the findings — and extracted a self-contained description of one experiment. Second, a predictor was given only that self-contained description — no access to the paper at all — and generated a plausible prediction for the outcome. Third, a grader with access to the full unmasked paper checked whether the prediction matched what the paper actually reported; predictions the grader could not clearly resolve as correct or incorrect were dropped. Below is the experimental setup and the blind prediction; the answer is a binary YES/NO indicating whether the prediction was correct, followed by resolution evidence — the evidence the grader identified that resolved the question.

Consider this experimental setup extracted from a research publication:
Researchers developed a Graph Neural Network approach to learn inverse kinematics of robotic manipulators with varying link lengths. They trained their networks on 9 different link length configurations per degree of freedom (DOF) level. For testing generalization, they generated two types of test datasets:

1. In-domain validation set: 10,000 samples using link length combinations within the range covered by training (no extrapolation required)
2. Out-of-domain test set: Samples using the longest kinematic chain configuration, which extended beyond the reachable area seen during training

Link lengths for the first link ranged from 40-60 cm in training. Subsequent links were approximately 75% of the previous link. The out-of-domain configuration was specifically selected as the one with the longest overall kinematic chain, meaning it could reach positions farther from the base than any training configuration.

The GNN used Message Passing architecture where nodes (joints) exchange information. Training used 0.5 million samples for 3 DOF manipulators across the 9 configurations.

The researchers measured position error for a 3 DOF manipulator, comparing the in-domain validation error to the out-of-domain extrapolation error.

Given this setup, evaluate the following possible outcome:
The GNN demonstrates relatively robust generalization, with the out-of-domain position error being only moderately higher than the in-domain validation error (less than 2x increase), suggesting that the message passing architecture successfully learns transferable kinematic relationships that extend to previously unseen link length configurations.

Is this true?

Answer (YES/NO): NO